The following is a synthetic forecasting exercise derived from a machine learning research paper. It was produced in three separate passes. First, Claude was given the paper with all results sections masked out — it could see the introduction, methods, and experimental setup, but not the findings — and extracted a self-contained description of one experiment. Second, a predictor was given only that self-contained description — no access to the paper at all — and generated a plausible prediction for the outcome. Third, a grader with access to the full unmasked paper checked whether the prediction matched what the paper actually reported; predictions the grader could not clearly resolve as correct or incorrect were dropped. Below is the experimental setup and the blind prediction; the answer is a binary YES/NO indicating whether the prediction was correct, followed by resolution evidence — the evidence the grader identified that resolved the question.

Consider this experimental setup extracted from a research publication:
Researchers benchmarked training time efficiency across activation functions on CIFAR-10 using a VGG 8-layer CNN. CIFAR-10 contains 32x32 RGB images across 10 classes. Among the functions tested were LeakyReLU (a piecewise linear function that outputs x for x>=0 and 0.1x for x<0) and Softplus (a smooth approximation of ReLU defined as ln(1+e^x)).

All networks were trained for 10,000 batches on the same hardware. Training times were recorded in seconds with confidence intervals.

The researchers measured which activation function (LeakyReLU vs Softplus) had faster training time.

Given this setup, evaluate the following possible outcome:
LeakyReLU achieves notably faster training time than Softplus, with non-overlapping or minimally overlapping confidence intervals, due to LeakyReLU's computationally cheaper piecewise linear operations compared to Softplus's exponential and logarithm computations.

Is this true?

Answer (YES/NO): NO